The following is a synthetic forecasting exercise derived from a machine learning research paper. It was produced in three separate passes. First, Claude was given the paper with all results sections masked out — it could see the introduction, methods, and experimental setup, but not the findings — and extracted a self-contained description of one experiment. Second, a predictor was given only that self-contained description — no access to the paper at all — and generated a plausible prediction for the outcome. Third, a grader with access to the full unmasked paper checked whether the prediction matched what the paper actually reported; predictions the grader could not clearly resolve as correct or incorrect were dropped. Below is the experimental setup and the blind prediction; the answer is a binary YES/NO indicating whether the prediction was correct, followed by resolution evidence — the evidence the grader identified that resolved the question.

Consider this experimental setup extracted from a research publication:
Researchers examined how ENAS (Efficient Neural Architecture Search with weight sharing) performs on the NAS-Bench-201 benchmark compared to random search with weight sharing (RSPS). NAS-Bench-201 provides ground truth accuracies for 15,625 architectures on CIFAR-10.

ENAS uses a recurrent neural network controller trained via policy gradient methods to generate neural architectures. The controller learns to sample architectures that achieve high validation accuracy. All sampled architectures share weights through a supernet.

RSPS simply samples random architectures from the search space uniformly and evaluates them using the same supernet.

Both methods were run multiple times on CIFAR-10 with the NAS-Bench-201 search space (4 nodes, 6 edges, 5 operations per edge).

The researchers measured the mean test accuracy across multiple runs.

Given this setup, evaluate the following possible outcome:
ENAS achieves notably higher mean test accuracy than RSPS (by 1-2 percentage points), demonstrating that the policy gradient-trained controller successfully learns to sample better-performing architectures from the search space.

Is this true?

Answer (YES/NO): NO